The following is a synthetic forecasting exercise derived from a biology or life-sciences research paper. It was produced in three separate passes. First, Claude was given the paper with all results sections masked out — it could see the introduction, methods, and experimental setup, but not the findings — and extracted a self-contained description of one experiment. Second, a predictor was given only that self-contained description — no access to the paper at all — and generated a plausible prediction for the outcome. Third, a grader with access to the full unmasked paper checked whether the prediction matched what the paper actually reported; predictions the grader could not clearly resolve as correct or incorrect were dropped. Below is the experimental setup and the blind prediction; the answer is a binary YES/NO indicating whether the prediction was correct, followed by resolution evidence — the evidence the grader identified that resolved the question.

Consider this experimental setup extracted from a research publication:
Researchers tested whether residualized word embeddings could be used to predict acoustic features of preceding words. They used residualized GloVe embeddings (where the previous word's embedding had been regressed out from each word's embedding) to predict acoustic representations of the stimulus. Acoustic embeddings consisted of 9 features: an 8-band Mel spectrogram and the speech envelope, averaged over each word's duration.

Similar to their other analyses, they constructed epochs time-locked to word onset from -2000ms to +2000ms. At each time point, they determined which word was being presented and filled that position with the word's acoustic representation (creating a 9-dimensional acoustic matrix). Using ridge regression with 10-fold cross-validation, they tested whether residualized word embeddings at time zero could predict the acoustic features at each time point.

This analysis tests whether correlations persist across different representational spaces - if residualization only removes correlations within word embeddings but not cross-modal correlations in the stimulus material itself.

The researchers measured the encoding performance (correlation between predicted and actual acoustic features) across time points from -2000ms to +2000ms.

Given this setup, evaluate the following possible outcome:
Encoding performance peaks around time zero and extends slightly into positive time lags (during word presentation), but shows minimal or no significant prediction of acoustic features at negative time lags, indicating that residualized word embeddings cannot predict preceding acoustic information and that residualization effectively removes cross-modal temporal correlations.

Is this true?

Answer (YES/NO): NO